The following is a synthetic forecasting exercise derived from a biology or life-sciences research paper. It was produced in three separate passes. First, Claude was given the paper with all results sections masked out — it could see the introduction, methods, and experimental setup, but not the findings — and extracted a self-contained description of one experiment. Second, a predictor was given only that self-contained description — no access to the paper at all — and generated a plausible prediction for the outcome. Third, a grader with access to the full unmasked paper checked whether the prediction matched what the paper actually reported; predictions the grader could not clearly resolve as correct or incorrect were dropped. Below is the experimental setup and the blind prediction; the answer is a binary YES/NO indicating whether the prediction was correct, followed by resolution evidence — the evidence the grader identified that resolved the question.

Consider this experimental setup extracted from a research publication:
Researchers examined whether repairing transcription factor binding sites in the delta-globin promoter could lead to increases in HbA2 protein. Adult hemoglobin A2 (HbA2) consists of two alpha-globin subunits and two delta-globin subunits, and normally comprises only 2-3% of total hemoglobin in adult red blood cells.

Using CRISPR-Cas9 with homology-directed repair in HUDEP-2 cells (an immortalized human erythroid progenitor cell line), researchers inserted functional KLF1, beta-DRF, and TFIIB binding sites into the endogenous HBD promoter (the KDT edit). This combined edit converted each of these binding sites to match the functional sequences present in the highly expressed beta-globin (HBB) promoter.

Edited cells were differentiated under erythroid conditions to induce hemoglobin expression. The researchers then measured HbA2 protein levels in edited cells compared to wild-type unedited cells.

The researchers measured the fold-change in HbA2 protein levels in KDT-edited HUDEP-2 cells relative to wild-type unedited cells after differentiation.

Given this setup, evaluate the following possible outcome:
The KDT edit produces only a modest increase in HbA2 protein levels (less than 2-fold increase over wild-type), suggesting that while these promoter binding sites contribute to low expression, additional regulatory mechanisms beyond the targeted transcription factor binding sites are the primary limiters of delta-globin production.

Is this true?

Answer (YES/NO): NO